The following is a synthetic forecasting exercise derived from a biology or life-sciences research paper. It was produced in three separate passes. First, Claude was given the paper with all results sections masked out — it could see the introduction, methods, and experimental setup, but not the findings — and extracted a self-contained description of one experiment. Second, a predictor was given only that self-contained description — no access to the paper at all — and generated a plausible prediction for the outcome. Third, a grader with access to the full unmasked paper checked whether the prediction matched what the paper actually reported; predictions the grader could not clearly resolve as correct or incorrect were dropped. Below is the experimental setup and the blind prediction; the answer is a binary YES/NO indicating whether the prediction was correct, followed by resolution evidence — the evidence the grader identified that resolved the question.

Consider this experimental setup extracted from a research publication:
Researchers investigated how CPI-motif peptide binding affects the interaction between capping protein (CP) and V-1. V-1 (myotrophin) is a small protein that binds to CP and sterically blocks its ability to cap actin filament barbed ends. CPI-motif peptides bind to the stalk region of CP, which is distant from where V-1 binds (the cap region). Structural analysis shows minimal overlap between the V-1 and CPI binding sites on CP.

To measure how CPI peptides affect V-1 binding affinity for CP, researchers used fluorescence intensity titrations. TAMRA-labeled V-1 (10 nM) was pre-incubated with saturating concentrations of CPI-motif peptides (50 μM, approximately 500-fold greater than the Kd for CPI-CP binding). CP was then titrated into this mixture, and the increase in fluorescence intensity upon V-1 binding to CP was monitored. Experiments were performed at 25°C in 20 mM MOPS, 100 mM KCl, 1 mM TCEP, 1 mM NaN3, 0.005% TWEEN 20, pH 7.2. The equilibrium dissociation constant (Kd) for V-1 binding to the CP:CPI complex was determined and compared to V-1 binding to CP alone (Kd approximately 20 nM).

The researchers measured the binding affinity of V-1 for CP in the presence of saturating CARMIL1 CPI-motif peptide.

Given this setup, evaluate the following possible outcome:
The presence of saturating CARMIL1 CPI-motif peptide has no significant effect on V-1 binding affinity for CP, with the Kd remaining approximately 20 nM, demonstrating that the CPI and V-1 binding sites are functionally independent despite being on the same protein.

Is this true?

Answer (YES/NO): NO